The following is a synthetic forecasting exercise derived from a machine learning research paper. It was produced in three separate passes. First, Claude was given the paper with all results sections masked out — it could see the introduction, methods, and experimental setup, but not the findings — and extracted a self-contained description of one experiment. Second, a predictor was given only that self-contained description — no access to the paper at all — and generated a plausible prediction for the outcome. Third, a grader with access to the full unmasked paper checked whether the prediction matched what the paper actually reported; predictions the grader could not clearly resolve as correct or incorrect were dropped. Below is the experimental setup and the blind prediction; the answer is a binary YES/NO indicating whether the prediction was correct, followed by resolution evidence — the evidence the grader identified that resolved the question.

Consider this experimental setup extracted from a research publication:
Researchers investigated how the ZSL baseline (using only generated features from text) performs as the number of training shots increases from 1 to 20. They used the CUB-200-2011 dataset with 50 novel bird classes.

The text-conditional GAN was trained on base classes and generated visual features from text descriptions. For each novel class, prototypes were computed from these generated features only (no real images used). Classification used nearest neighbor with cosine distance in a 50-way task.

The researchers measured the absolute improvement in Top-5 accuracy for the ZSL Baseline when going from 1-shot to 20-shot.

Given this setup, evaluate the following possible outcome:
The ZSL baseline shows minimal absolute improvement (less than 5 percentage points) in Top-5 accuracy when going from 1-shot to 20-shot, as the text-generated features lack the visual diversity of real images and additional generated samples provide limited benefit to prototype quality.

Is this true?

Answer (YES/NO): NO